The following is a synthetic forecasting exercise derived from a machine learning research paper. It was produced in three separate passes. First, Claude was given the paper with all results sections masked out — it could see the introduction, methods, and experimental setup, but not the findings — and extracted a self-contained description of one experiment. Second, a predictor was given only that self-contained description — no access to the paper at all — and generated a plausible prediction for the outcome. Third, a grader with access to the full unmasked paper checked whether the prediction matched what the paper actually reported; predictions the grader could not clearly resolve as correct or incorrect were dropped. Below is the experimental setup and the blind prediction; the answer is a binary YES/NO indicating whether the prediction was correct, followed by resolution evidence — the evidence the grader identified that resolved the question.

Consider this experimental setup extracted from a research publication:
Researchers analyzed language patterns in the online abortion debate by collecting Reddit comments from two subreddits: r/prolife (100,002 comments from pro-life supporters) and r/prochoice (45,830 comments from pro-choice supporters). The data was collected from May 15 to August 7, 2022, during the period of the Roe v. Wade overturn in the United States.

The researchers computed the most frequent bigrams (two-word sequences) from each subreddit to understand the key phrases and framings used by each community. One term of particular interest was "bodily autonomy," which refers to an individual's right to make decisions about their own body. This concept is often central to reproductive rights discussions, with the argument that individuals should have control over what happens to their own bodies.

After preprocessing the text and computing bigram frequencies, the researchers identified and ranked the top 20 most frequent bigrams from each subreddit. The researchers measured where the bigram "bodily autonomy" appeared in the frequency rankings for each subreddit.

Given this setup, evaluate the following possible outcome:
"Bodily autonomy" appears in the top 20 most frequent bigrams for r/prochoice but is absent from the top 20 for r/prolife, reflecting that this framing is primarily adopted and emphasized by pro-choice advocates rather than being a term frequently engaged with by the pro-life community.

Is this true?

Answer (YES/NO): NO